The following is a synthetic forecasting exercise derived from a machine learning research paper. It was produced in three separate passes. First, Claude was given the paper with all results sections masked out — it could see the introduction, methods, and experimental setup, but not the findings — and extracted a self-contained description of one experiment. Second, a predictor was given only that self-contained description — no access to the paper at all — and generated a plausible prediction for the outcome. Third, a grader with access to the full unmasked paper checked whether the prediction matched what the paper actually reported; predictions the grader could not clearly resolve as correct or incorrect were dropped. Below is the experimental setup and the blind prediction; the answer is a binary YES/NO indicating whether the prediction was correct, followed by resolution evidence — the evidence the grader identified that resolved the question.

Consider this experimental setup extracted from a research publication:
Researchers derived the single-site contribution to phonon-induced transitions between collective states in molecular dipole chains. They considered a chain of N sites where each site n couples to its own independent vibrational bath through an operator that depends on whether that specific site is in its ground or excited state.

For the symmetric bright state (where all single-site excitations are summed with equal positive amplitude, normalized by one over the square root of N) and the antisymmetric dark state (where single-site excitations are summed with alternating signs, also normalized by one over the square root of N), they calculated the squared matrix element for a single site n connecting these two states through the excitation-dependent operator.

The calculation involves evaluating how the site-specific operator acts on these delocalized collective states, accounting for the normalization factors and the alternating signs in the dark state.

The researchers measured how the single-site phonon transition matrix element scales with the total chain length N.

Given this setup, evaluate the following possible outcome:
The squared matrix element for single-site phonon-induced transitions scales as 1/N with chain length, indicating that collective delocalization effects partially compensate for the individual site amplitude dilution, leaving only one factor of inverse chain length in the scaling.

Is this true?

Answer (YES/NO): NO